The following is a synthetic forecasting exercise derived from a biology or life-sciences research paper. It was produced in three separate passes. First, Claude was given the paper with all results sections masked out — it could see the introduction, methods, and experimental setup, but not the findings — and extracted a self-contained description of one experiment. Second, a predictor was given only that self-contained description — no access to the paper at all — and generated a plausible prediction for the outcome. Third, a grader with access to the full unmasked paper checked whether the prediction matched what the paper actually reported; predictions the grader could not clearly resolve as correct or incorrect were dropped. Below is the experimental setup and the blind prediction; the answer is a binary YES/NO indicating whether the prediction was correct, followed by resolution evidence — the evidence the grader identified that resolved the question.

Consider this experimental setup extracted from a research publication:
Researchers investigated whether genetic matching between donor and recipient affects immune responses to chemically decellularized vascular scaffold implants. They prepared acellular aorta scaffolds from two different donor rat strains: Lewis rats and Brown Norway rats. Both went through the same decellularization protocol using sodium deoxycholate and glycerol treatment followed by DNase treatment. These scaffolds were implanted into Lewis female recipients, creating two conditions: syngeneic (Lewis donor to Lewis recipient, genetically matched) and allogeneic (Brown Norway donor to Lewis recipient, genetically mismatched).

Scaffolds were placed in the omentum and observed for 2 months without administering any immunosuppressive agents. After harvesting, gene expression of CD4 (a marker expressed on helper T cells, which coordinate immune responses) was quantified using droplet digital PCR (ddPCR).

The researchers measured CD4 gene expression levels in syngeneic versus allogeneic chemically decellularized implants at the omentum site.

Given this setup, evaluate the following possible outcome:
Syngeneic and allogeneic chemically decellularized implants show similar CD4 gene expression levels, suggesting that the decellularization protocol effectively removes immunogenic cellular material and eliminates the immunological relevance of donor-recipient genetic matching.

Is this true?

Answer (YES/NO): YES